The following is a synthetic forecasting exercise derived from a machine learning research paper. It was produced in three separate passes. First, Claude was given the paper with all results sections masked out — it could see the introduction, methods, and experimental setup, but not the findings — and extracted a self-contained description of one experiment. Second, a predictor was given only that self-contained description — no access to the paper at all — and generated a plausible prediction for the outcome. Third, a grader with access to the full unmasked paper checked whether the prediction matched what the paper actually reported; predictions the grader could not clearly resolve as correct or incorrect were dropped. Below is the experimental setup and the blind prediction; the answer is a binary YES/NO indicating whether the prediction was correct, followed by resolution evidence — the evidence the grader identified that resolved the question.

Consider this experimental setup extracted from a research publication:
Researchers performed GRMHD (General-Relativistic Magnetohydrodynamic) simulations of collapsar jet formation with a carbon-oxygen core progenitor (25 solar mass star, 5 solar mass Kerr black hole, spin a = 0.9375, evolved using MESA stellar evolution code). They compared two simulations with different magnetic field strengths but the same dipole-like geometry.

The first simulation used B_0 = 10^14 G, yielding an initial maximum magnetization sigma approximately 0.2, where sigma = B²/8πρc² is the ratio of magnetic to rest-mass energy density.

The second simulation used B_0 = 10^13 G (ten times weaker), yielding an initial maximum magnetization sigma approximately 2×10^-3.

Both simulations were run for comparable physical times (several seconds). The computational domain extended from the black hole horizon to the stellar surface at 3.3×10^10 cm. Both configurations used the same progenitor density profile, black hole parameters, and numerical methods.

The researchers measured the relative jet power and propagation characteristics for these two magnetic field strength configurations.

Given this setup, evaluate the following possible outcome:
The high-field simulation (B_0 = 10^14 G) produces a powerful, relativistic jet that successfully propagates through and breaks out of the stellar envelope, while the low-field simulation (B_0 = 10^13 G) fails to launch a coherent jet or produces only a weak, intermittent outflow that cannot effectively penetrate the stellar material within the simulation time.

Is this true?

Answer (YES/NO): NO